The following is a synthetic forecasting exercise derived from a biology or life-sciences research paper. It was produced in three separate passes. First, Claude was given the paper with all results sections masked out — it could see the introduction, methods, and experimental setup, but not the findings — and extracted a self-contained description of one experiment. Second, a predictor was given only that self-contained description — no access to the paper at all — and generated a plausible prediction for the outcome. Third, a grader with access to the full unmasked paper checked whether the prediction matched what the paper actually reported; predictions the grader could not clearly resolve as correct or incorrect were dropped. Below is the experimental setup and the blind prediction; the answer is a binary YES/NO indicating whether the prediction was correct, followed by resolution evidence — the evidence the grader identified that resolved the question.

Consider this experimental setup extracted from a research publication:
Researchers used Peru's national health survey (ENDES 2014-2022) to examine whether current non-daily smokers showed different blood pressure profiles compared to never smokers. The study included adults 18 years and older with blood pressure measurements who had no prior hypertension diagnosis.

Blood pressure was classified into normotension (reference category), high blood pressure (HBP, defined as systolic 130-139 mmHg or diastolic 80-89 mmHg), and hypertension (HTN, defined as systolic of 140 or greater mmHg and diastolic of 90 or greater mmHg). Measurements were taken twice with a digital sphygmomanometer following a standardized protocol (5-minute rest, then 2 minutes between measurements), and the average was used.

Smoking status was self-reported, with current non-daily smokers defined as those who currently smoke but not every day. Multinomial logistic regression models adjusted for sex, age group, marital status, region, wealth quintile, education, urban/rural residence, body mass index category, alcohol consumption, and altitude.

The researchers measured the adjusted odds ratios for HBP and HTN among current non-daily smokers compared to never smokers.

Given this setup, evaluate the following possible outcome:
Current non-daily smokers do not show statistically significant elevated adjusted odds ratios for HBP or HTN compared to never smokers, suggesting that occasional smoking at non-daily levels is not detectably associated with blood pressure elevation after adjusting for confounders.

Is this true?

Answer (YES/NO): NO